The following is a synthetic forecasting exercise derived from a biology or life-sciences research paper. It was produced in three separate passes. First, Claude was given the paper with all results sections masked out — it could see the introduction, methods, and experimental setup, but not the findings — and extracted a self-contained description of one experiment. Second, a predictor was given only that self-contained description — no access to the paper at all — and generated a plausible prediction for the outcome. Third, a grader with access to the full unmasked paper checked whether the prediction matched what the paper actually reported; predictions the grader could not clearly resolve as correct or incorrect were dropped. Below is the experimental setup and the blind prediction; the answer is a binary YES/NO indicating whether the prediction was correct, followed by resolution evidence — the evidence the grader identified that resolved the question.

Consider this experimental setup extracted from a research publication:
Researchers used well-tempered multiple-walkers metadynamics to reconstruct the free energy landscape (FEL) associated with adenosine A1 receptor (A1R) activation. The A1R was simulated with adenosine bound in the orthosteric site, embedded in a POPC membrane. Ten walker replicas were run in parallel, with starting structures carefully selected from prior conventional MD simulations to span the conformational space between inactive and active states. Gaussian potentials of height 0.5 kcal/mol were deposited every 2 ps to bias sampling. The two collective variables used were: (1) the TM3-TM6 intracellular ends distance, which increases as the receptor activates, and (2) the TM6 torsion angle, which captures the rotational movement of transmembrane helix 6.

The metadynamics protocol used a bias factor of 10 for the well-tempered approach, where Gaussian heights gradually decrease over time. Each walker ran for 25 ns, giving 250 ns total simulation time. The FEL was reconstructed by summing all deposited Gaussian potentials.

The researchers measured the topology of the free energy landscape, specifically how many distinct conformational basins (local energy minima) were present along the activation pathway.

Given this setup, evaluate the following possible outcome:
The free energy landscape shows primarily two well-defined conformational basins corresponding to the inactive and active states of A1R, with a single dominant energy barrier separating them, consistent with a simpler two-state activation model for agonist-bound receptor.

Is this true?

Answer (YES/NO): NO